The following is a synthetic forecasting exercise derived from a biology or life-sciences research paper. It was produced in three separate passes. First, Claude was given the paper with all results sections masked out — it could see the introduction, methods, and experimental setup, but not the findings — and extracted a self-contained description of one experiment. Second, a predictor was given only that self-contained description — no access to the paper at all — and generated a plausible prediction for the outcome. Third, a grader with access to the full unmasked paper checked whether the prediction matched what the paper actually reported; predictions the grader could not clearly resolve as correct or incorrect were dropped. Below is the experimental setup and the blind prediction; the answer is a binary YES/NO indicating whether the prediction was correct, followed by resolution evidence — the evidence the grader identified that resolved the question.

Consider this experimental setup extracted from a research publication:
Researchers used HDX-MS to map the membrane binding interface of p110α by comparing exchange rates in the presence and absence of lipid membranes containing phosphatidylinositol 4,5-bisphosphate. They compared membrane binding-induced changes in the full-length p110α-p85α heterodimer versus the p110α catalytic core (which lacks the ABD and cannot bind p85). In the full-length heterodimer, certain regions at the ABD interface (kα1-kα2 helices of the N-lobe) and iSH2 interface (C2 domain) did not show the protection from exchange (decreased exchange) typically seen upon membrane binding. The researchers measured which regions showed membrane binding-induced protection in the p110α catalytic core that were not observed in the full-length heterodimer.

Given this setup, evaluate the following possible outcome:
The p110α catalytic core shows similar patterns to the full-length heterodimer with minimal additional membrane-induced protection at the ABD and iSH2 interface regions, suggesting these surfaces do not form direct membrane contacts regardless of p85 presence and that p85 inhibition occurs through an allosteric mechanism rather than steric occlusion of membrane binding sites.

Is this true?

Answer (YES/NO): NO